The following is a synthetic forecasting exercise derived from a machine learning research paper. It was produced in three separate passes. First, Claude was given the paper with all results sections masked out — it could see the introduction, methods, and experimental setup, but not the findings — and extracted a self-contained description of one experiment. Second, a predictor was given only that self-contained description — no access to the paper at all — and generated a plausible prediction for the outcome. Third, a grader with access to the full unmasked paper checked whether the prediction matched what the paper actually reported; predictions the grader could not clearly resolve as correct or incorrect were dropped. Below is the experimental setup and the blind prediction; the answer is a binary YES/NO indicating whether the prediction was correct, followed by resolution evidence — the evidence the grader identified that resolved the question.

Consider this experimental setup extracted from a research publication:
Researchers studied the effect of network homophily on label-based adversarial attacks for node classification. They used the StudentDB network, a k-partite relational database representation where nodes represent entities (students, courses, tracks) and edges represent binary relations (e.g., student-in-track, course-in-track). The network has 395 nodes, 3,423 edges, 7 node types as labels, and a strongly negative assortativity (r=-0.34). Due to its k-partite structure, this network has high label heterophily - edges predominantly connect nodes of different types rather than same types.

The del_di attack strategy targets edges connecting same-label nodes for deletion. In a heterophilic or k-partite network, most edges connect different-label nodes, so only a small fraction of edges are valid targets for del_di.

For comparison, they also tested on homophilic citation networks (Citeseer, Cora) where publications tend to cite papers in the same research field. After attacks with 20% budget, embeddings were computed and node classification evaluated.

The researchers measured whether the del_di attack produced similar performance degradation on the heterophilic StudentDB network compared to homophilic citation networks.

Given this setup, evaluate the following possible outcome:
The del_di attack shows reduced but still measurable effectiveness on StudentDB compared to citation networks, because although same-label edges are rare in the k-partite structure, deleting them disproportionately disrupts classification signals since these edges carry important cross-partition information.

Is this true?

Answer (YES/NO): NO